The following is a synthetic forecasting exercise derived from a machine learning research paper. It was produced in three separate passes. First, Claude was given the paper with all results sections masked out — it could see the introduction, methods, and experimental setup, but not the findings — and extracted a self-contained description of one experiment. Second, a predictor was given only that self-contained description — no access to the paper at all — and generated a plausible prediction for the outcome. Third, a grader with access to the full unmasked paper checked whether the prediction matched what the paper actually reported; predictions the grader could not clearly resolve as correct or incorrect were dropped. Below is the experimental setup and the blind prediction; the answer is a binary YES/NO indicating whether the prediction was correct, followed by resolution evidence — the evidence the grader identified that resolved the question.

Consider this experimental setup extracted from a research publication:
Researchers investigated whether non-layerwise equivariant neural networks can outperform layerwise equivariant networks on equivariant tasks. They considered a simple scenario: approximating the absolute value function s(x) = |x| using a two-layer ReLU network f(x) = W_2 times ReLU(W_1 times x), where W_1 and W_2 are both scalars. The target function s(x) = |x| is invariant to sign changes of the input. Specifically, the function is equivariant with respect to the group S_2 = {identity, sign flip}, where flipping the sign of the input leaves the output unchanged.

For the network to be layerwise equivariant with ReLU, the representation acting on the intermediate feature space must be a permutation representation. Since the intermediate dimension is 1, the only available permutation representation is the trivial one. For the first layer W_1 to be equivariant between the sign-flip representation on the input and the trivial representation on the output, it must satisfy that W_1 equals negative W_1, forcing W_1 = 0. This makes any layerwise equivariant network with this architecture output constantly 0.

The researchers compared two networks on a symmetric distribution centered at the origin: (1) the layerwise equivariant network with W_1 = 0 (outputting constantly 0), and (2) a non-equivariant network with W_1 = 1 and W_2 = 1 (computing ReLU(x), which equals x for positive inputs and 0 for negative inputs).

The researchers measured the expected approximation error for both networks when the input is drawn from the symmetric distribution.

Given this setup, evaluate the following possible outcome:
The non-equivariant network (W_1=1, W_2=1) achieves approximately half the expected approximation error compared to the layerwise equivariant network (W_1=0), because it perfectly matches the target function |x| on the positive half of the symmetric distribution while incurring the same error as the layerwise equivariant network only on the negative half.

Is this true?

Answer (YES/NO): YES